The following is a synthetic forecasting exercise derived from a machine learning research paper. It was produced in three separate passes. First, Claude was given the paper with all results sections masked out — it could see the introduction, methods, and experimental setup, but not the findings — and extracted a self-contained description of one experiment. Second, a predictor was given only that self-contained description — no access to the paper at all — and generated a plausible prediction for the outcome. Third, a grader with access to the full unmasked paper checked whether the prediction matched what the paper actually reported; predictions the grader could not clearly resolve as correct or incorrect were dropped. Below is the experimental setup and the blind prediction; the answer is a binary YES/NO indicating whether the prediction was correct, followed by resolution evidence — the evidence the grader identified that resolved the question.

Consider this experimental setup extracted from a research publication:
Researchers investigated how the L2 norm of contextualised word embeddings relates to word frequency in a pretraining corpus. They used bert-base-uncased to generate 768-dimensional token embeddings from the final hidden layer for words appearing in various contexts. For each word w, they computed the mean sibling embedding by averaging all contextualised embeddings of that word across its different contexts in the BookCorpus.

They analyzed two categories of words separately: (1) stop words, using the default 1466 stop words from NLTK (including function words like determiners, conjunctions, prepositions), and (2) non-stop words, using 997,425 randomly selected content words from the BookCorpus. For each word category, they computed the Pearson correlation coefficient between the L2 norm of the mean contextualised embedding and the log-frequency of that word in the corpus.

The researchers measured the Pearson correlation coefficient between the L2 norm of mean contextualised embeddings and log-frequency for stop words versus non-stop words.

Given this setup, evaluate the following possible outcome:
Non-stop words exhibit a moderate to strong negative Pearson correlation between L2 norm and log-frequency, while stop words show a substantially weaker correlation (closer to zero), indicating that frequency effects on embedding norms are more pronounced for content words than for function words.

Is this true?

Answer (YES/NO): NO